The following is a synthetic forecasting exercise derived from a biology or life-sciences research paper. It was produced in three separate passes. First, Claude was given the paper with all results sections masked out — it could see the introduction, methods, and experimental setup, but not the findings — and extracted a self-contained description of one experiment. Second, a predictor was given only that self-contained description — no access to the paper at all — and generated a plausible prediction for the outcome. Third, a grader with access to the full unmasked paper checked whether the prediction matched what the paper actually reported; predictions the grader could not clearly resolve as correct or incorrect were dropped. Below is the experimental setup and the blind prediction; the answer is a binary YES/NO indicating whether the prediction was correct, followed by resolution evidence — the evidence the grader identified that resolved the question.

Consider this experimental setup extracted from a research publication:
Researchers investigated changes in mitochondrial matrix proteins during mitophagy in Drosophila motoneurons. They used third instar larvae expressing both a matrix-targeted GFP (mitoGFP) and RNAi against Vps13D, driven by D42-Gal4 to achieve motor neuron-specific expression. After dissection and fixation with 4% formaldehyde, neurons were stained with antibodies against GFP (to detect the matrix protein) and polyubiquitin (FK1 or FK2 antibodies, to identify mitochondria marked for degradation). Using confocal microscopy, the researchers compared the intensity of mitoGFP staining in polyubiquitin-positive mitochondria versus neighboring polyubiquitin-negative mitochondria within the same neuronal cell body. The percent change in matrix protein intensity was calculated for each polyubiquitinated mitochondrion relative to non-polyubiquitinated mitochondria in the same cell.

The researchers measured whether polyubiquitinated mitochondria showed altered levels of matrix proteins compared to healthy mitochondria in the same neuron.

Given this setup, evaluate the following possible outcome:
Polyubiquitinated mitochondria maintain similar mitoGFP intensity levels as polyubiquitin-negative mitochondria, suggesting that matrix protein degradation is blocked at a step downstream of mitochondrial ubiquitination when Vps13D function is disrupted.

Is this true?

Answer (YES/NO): NO